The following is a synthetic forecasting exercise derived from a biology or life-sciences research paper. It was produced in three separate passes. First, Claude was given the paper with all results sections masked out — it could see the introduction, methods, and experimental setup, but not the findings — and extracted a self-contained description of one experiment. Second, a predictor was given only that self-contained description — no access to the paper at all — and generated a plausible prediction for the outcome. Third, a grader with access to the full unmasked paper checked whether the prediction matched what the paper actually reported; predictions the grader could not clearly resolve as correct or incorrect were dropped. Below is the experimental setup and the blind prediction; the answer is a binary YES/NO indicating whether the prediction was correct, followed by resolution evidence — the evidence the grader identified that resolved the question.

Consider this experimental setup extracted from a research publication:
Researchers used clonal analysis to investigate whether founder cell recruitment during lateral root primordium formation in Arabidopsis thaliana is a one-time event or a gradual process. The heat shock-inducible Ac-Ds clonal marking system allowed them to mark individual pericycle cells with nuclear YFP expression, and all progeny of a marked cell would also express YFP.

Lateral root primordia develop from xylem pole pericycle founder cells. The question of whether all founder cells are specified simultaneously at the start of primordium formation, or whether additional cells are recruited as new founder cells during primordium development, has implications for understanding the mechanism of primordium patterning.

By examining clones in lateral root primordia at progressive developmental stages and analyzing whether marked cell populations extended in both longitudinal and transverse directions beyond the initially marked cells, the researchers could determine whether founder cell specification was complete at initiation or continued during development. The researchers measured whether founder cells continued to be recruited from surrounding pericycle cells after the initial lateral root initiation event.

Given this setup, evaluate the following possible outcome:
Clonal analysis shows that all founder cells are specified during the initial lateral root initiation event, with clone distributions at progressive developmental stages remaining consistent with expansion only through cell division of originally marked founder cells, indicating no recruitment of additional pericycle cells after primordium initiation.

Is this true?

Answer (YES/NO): NO